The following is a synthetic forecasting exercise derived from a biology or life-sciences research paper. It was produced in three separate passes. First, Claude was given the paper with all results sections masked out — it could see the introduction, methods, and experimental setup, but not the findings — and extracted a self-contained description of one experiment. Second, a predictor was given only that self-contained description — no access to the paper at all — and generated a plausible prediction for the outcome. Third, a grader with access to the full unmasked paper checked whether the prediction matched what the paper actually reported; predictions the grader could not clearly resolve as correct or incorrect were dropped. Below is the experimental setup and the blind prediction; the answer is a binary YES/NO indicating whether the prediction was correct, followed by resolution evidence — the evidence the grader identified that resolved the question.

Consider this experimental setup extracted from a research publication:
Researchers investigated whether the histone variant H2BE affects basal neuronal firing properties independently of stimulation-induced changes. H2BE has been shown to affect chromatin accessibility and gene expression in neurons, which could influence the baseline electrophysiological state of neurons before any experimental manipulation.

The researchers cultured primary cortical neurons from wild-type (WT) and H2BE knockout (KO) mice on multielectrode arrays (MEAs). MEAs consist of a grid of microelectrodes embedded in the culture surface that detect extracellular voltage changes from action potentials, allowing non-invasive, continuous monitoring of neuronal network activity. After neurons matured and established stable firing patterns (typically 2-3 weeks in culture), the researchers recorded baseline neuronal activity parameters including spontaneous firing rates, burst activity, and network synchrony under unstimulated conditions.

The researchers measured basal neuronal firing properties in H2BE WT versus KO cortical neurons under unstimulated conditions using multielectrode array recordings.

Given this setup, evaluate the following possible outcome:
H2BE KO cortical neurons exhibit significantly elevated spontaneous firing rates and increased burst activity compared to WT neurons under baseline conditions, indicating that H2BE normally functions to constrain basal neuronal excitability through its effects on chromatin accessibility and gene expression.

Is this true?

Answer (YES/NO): NO